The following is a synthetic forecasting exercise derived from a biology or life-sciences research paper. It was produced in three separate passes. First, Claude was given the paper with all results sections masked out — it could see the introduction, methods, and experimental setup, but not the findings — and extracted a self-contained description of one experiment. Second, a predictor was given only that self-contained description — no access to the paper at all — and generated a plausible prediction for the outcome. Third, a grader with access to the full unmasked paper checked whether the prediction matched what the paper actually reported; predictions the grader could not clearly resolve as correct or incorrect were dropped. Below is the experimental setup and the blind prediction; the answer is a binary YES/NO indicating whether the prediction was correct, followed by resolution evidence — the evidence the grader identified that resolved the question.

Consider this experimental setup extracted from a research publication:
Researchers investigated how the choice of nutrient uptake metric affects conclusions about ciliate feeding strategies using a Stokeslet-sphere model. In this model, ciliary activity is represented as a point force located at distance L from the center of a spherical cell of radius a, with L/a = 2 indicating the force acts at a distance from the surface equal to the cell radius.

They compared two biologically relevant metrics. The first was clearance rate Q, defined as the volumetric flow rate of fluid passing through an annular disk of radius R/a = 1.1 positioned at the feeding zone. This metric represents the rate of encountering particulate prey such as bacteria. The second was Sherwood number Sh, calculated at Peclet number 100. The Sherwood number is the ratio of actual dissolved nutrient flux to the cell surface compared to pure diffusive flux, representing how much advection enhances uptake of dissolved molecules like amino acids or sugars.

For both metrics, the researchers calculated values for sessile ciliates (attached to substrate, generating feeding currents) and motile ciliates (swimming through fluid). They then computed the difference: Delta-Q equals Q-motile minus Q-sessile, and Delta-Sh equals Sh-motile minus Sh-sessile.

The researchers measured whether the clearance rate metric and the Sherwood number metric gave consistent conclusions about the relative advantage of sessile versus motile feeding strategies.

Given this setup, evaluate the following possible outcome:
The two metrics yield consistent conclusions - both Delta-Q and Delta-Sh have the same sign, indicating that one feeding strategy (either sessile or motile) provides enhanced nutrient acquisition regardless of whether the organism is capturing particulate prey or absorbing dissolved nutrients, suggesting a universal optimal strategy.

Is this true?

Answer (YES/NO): NO